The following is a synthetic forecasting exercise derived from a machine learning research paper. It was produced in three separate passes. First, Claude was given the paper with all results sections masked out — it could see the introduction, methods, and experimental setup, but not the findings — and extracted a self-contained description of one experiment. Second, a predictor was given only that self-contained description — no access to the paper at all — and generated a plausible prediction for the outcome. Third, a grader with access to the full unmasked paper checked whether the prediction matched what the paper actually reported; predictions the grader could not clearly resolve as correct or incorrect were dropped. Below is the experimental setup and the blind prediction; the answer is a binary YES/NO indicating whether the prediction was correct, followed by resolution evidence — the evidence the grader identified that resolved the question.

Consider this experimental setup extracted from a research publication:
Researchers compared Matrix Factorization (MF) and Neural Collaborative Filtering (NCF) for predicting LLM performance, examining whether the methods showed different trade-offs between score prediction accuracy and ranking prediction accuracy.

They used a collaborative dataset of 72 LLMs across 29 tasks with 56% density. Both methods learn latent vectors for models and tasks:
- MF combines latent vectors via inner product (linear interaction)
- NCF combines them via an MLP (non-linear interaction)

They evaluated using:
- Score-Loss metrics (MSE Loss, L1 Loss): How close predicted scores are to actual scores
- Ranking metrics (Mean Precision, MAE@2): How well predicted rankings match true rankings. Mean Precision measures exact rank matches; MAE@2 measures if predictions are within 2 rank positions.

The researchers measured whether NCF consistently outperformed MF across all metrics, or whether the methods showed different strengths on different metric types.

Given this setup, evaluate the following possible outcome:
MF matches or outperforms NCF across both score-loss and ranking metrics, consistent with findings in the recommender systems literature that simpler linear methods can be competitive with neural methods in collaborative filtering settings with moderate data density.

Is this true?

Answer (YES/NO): NO